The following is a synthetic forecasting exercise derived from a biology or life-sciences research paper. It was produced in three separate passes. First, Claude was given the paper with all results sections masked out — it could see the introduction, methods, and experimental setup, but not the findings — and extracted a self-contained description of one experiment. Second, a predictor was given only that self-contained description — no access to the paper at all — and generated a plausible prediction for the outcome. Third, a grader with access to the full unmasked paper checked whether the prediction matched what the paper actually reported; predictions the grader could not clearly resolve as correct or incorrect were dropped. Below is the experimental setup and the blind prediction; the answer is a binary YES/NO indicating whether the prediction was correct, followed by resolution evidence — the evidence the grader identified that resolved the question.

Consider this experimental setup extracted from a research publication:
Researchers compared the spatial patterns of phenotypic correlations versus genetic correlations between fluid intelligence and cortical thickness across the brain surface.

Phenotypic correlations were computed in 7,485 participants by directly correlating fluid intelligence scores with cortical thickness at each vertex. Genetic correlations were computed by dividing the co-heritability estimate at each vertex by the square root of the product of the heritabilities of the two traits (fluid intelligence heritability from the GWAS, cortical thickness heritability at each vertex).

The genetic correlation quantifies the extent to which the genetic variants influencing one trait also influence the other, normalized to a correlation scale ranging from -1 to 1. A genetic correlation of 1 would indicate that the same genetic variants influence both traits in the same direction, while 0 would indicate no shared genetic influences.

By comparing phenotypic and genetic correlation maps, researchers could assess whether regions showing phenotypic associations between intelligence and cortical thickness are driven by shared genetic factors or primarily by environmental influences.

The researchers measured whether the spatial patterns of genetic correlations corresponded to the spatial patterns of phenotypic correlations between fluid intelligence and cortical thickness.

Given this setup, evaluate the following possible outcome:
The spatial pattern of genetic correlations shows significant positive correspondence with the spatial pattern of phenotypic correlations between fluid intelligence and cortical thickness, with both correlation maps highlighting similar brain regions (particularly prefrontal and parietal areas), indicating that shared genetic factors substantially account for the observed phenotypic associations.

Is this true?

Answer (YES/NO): NO